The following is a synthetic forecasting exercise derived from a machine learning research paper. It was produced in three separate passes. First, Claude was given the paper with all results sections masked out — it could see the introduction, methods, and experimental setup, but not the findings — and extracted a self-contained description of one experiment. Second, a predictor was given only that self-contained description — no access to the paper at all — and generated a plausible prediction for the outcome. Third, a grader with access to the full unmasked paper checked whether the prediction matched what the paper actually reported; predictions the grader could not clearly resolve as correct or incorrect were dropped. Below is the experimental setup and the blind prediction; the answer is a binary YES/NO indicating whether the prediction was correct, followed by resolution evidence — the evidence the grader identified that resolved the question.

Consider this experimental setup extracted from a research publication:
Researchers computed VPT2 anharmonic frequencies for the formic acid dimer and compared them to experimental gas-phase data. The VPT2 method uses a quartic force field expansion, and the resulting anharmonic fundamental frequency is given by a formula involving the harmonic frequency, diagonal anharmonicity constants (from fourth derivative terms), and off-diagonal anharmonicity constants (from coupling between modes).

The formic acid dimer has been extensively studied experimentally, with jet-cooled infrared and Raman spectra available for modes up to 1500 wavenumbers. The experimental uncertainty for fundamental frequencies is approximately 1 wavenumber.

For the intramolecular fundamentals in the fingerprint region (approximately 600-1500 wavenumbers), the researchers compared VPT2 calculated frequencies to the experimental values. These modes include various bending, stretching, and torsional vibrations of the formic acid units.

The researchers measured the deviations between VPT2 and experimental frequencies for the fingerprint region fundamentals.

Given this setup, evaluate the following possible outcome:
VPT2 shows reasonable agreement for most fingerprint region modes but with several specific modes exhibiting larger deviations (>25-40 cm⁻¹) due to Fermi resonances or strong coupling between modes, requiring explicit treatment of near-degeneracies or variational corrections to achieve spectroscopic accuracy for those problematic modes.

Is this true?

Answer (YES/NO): NO